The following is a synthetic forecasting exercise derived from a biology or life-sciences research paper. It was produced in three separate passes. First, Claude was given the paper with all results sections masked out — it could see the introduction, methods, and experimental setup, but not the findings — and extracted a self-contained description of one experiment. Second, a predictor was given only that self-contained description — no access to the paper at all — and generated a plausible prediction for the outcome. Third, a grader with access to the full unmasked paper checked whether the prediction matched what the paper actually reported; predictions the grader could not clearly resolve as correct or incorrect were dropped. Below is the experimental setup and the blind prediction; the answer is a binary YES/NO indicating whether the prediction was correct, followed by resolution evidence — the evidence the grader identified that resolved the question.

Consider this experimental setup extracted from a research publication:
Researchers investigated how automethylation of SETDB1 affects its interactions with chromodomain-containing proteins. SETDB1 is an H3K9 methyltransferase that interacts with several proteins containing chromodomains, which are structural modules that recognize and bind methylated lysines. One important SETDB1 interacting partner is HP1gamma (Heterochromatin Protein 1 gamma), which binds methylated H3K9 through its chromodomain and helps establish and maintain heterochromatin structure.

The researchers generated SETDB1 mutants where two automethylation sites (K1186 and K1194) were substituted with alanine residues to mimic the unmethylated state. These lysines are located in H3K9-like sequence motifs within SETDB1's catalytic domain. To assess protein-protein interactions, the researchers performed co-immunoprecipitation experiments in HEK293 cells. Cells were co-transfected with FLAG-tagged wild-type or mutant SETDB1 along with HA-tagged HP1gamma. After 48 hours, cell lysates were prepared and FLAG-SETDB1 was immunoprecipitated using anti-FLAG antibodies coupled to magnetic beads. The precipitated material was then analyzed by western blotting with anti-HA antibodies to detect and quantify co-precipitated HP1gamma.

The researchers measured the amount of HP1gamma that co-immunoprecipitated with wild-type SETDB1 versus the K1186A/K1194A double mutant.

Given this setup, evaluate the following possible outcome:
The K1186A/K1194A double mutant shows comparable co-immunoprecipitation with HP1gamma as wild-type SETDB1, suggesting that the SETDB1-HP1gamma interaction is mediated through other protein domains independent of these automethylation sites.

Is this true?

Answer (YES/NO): NO